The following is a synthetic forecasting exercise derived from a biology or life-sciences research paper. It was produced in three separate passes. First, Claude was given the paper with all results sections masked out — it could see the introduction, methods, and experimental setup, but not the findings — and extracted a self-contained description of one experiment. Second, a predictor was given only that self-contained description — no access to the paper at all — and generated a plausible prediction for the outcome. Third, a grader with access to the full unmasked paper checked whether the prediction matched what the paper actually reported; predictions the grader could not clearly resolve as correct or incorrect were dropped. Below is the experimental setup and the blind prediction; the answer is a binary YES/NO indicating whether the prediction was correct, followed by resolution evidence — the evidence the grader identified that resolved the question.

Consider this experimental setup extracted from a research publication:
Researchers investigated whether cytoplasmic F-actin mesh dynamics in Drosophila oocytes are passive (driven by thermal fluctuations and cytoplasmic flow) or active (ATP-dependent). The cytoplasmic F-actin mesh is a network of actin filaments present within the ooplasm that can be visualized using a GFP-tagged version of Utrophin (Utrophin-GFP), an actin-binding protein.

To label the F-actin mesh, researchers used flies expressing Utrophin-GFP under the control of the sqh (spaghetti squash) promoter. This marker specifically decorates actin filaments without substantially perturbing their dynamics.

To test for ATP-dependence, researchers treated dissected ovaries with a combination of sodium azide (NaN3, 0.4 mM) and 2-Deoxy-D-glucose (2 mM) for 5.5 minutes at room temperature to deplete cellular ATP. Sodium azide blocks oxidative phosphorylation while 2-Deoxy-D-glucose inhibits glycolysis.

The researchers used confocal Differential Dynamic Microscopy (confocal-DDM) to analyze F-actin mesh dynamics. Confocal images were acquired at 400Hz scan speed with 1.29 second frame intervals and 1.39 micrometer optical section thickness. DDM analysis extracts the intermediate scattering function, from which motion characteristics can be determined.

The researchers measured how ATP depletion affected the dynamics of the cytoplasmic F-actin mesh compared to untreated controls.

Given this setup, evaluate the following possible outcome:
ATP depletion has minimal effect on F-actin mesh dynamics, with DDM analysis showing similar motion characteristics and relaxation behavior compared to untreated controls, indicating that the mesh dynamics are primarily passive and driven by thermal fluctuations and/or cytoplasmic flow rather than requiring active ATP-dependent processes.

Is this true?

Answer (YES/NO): NO